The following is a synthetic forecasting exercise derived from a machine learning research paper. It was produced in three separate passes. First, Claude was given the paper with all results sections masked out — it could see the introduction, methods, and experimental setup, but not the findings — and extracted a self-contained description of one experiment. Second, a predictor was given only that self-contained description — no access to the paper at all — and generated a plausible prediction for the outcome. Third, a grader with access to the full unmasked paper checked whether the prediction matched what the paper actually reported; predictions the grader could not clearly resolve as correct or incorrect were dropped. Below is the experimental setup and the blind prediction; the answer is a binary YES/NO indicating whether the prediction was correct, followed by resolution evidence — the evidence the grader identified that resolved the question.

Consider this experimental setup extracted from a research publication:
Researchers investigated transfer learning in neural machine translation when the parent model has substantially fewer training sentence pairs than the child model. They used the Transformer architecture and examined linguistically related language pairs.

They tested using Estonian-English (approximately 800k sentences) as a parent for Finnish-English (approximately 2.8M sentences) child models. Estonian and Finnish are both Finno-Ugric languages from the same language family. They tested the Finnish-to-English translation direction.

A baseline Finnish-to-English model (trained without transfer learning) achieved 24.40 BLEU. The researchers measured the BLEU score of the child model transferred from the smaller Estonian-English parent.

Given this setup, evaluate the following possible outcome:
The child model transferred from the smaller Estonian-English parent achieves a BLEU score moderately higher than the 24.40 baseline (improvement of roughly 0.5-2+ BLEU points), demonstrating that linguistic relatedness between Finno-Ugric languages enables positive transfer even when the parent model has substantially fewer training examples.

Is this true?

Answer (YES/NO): NO